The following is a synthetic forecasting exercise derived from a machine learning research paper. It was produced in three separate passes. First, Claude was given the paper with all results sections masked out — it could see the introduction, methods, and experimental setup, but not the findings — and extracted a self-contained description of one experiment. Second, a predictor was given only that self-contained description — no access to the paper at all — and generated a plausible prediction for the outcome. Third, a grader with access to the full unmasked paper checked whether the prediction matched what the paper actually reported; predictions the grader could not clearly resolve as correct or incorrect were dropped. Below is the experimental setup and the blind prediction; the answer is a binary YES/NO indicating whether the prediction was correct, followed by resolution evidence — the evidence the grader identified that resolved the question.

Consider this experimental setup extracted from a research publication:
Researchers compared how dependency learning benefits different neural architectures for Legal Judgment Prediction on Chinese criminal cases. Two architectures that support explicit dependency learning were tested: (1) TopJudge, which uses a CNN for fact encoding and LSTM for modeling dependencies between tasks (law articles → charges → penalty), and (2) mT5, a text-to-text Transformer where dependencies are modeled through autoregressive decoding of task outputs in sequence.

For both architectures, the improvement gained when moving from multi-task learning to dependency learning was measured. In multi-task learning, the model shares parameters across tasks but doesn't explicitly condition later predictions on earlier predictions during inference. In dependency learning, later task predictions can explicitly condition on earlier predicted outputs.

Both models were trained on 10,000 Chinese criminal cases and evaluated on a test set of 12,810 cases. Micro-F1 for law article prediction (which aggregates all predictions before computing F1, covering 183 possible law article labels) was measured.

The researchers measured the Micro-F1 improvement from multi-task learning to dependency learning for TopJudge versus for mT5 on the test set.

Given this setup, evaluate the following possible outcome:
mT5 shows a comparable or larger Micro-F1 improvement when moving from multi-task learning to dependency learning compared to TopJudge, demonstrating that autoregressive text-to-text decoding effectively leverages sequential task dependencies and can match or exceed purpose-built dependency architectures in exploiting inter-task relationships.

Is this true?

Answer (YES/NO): YES